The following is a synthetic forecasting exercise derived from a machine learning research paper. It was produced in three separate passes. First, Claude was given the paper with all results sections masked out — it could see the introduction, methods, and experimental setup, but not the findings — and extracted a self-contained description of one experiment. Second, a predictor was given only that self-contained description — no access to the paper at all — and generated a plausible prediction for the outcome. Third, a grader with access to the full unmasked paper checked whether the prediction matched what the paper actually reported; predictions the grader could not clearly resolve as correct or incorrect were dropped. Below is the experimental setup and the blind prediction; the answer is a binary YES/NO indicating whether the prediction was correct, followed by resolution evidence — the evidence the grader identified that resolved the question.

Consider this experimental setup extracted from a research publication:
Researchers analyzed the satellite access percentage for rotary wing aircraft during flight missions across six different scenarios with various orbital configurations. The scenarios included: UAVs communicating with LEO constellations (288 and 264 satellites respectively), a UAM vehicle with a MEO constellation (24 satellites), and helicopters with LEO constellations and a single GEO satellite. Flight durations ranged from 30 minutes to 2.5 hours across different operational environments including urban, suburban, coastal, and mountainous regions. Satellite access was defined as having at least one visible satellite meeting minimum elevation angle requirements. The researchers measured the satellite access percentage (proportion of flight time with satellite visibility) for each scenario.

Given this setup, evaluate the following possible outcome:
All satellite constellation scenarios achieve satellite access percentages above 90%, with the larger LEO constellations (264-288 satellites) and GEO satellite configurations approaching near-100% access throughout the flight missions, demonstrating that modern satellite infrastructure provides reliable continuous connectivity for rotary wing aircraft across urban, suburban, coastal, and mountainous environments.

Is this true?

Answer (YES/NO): YES